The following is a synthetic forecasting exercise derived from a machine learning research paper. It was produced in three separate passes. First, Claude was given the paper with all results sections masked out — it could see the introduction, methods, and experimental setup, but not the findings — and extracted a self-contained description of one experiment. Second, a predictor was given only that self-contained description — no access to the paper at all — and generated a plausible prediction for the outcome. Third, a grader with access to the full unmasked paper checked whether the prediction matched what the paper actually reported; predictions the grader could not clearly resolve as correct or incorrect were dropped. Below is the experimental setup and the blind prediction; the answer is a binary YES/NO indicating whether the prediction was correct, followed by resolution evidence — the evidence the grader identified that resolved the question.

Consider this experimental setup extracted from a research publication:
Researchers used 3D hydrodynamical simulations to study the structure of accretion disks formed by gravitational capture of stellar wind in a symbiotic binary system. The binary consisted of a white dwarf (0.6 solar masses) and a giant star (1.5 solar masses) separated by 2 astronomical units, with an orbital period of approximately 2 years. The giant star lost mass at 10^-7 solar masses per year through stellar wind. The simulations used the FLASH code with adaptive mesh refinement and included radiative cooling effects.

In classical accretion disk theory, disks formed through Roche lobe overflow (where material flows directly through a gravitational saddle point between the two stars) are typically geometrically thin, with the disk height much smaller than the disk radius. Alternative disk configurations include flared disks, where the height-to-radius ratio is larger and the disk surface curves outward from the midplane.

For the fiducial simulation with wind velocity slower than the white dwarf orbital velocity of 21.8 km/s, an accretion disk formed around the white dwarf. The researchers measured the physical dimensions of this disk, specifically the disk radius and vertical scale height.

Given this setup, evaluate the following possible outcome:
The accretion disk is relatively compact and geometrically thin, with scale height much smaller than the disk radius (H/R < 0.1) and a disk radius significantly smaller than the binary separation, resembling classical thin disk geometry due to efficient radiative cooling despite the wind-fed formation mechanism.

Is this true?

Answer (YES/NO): NO